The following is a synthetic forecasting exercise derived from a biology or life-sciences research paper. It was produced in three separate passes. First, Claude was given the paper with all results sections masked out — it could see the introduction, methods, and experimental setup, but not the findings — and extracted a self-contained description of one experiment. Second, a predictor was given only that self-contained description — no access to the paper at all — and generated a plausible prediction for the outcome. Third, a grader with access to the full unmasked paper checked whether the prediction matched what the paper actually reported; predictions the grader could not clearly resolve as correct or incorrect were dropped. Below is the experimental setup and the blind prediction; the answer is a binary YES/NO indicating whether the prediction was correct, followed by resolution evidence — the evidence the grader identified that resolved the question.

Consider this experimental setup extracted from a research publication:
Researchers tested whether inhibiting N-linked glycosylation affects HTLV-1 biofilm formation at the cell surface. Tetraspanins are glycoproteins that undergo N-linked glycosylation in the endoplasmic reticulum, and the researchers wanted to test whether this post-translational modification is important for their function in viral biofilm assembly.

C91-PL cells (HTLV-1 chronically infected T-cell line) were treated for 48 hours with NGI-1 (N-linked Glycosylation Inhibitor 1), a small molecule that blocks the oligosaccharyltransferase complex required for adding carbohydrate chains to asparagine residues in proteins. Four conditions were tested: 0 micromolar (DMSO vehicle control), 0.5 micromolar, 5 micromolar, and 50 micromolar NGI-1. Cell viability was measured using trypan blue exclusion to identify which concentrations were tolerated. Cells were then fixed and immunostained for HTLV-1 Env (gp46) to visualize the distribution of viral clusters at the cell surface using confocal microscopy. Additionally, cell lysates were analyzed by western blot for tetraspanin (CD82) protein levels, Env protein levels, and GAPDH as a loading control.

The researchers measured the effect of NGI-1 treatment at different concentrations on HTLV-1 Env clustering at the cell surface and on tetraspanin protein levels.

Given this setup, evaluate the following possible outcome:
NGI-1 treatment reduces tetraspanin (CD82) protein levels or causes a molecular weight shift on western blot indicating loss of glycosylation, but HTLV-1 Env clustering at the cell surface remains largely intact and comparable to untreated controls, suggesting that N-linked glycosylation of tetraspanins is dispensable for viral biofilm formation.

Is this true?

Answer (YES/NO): NO